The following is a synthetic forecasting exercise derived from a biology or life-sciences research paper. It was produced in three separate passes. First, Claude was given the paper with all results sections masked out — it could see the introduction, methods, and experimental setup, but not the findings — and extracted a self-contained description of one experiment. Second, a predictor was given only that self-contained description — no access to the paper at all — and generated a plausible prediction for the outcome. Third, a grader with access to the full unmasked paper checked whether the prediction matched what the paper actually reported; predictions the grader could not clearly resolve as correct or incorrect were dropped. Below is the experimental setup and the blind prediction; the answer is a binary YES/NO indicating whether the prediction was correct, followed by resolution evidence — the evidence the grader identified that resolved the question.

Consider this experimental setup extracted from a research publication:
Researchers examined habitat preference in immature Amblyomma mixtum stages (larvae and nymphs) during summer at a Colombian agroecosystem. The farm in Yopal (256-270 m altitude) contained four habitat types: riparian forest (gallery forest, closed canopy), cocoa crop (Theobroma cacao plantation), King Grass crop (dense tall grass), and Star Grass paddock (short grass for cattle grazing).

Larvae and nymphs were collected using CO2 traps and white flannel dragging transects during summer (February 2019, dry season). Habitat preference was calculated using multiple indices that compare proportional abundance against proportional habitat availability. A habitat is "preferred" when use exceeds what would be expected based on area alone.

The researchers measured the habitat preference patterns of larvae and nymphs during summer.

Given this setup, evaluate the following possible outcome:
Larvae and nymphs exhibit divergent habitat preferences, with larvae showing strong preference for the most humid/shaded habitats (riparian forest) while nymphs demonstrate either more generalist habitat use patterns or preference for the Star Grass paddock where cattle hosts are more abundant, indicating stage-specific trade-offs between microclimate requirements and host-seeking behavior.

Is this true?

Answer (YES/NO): NO